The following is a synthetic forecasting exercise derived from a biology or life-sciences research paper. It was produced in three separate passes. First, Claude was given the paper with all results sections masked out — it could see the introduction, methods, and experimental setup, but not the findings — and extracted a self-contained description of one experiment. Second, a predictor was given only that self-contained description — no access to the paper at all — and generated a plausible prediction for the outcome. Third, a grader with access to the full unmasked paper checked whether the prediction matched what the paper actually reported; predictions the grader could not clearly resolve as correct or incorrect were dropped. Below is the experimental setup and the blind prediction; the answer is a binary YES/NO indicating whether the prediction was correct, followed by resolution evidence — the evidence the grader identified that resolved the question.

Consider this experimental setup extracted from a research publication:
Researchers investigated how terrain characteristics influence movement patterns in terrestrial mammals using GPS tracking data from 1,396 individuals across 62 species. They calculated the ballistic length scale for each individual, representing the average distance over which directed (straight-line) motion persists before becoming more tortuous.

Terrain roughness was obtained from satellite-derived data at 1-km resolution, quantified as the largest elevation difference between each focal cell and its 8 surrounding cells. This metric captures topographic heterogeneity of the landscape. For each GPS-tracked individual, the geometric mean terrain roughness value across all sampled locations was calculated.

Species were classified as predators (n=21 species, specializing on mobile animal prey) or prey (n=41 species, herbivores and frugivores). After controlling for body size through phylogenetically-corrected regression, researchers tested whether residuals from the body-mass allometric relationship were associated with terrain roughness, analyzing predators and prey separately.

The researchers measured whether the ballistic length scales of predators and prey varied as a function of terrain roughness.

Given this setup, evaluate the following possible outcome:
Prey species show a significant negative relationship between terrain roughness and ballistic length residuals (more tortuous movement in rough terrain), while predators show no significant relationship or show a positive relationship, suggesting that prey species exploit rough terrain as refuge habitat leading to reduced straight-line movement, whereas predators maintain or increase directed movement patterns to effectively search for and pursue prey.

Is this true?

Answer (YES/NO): NO